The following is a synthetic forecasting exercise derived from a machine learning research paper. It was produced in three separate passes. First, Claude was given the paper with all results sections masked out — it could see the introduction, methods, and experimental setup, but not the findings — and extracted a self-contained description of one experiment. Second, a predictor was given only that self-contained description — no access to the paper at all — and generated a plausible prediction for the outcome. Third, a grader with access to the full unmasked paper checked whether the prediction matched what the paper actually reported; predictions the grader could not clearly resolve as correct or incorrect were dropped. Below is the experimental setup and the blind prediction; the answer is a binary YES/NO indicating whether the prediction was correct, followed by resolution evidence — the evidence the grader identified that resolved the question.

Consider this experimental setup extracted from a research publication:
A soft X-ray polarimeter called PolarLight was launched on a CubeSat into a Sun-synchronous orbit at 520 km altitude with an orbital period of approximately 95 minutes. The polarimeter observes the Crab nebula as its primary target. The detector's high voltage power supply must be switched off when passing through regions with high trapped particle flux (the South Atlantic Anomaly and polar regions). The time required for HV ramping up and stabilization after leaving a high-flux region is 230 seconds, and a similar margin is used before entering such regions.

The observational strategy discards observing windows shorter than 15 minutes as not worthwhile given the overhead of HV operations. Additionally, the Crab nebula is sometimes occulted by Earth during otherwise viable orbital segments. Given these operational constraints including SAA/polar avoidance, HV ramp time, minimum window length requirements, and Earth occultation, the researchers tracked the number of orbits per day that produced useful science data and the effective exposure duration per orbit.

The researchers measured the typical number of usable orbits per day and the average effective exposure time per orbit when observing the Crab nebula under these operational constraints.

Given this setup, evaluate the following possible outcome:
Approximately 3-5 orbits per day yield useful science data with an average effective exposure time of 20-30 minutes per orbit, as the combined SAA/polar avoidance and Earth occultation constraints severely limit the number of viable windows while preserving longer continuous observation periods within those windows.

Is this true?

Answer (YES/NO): NO